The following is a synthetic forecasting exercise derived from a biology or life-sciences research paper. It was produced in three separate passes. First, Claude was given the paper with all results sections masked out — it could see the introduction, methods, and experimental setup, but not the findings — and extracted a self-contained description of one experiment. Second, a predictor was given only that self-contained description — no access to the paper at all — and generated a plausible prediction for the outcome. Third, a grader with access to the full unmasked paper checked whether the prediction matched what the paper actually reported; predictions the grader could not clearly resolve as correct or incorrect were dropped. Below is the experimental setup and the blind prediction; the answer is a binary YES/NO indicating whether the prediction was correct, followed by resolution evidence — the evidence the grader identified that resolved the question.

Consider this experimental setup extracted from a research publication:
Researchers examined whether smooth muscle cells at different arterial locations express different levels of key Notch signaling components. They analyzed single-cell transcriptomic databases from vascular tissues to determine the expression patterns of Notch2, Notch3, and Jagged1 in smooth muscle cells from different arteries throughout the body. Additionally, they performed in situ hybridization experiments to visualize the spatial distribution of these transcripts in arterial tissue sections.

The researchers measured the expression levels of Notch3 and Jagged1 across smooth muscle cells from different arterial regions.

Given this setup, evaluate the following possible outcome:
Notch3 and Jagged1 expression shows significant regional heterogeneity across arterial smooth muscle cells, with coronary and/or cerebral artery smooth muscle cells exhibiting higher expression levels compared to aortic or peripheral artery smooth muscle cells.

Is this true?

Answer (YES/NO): YES